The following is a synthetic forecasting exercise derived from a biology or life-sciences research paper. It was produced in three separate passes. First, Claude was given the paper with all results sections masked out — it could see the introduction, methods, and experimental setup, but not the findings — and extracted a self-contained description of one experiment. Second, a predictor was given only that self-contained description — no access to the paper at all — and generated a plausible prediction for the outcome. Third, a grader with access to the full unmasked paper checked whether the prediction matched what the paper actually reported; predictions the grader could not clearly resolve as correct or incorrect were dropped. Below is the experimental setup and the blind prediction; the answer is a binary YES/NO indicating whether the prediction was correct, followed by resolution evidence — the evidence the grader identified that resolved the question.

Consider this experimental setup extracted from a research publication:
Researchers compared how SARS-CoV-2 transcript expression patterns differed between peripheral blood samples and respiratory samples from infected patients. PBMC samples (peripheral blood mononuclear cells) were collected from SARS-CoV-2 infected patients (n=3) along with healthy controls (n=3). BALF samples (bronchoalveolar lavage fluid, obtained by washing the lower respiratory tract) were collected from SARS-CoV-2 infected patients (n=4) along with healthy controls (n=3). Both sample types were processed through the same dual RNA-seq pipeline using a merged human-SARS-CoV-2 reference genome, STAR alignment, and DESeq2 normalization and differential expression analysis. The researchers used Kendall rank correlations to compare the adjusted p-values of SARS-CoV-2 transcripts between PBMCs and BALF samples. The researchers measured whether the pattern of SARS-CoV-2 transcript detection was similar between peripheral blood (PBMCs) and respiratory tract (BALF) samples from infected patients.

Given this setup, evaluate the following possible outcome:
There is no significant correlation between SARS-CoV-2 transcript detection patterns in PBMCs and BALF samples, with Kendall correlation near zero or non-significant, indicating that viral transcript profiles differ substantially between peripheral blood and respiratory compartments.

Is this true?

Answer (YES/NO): YES